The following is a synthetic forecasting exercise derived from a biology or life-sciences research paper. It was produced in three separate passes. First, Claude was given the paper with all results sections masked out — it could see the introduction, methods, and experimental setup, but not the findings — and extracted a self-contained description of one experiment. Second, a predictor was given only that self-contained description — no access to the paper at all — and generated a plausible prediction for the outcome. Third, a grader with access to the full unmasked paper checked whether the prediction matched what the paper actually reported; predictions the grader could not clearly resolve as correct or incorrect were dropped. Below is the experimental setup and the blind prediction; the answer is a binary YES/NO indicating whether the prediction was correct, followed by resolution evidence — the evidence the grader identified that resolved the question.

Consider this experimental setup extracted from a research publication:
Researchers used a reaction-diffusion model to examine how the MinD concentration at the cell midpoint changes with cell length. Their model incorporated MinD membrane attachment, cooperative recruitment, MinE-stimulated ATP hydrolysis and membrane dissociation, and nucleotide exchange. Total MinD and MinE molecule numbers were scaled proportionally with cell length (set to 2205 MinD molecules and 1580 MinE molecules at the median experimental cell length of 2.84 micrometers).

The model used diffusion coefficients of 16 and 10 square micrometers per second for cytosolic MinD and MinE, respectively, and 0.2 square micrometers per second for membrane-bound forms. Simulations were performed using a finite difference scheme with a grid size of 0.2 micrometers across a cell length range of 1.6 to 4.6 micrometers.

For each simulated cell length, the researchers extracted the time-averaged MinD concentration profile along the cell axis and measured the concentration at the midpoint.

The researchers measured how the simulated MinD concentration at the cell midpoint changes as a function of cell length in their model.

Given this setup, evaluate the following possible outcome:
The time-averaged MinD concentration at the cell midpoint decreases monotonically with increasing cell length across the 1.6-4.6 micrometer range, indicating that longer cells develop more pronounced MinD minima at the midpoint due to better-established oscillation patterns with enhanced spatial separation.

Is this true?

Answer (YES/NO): YES